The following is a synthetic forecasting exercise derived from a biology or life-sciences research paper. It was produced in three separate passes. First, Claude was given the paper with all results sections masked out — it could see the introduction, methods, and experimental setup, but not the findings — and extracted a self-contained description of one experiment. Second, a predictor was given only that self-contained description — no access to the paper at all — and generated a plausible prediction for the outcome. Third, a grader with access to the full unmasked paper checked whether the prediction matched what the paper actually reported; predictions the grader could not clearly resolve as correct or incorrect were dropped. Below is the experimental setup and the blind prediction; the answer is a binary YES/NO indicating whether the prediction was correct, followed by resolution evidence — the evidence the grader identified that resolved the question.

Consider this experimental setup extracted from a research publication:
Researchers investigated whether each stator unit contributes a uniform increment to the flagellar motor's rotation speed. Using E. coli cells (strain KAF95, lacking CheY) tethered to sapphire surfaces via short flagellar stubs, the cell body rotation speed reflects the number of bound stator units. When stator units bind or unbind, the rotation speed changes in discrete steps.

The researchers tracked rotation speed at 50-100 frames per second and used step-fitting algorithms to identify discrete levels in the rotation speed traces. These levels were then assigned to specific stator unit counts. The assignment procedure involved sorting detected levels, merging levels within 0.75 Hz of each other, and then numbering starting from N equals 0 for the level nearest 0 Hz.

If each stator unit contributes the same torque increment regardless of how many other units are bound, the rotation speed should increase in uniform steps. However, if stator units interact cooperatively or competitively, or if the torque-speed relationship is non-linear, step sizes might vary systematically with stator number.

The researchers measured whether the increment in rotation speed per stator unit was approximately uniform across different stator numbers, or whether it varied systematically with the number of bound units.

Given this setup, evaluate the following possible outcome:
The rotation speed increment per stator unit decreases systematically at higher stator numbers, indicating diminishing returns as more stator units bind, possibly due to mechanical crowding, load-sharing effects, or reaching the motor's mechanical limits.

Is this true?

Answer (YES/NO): NO